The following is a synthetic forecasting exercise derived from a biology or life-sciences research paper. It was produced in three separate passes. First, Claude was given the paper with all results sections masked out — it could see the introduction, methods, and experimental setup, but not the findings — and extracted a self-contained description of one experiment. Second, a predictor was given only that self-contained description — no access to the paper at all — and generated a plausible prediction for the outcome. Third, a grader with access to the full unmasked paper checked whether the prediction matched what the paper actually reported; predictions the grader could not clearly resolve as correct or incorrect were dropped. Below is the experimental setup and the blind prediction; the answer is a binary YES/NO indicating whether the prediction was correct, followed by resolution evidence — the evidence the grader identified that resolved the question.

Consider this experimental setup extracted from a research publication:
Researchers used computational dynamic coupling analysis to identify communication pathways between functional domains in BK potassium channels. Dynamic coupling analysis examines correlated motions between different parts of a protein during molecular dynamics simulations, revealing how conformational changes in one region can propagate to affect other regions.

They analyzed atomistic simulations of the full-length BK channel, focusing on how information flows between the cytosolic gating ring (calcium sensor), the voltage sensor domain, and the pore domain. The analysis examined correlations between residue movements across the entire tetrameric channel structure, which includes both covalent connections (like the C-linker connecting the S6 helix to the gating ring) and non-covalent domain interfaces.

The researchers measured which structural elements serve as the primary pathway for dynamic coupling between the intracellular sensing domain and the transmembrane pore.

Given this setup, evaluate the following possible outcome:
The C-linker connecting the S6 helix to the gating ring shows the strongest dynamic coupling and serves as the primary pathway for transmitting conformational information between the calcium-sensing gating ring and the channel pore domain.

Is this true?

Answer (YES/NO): YES